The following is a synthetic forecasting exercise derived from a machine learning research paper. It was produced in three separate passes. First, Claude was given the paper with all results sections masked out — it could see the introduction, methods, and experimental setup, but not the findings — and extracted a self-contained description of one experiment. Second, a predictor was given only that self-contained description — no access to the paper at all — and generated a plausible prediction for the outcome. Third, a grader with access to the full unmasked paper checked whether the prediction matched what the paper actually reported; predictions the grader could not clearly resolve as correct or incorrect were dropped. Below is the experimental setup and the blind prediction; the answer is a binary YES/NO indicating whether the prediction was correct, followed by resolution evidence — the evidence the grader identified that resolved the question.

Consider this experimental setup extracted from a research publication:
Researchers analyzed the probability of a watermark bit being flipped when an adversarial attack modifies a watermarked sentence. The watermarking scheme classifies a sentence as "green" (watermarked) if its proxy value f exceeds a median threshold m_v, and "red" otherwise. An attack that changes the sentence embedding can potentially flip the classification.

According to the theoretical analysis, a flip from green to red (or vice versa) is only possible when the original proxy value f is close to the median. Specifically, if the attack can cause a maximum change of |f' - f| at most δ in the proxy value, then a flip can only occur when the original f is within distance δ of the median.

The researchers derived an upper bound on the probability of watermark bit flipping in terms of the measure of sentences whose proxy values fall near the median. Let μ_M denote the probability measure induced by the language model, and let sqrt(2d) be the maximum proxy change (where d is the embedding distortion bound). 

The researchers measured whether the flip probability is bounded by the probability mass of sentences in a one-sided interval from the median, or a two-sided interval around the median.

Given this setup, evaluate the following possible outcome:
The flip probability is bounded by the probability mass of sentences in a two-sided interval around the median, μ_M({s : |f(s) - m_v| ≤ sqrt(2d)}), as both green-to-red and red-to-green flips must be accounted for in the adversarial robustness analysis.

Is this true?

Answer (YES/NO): YES